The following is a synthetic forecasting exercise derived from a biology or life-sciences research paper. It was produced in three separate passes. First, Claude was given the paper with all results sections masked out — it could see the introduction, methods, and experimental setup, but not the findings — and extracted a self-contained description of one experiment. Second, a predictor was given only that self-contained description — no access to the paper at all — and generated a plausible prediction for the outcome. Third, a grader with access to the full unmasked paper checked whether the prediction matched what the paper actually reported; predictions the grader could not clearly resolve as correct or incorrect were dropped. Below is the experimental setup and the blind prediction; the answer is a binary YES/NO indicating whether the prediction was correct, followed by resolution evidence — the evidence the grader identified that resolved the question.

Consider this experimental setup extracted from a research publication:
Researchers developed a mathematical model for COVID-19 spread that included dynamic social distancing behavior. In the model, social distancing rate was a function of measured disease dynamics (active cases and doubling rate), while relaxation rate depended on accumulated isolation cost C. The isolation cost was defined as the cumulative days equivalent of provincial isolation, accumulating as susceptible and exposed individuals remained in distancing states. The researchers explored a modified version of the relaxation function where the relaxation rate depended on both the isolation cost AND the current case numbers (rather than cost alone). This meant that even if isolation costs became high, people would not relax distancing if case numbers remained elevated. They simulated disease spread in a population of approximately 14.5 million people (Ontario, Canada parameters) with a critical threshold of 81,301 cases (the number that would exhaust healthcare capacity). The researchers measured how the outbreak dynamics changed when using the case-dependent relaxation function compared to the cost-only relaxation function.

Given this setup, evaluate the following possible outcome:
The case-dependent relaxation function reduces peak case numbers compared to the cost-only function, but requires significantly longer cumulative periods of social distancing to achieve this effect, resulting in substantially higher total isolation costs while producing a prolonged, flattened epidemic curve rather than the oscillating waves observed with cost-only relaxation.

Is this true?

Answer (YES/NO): NO